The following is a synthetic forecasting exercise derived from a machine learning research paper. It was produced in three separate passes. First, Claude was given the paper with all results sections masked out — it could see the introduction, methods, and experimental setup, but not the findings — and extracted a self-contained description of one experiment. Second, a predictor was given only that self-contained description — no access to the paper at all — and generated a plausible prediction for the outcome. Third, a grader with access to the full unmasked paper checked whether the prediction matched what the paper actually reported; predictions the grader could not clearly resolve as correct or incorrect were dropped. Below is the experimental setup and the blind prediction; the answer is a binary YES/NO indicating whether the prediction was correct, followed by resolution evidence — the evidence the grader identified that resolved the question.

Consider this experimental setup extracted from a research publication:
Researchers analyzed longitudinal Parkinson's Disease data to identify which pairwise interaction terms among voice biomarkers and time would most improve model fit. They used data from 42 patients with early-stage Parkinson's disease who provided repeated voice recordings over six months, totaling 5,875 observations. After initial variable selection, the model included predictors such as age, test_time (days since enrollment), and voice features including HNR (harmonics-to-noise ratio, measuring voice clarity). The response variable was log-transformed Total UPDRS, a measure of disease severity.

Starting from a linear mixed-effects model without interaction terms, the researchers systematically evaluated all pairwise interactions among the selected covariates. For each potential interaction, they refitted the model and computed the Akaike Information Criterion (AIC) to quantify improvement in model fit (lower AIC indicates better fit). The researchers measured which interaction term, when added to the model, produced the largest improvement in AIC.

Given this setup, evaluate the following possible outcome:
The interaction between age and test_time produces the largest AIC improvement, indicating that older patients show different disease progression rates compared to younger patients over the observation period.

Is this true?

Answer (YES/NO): NO